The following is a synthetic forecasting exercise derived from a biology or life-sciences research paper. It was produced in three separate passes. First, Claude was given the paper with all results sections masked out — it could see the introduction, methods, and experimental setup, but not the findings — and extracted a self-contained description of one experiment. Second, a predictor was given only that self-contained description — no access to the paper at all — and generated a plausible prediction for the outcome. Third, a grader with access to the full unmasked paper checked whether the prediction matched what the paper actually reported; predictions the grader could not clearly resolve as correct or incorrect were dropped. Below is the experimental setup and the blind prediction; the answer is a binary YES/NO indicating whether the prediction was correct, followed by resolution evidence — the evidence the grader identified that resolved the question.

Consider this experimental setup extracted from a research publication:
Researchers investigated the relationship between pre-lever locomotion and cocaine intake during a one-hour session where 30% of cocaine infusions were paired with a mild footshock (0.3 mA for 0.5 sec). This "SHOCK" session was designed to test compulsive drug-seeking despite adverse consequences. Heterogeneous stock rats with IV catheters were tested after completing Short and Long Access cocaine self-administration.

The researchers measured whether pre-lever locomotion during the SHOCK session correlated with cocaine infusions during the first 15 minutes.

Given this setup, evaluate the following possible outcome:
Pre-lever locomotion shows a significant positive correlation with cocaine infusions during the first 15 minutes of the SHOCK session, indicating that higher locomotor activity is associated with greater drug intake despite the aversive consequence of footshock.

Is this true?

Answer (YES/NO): NO